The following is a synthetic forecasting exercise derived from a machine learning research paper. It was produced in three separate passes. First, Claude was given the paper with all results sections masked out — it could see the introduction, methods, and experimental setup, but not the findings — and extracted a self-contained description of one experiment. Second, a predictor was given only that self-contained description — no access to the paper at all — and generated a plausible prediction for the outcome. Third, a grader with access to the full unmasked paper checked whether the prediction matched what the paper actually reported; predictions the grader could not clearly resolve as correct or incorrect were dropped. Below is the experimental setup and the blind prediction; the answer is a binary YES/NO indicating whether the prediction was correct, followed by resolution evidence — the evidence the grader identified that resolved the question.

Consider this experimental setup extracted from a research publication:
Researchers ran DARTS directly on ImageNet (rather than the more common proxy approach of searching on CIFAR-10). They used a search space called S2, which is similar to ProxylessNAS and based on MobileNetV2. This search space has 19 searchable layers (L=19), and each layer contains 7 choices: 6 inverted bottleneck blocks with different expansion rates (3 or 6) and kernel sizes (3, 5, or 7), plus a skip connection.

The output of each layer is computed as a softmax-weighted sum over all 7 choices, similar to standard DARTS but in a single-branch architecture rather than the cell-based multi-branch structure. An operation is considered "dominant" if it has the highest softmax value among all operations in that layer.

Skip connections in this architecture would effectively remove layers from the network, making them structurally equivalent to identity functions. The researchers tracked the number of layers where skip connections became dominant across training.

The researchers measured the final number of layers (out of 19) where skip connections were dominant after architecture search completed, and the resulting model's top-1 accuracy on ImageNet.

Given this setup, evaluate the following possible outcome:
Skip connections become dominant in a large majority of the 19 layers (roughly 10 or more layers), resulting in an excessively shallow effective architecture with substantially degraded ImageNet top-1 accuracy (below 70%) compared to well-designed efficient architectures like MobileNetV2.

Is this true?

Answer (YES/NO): YES